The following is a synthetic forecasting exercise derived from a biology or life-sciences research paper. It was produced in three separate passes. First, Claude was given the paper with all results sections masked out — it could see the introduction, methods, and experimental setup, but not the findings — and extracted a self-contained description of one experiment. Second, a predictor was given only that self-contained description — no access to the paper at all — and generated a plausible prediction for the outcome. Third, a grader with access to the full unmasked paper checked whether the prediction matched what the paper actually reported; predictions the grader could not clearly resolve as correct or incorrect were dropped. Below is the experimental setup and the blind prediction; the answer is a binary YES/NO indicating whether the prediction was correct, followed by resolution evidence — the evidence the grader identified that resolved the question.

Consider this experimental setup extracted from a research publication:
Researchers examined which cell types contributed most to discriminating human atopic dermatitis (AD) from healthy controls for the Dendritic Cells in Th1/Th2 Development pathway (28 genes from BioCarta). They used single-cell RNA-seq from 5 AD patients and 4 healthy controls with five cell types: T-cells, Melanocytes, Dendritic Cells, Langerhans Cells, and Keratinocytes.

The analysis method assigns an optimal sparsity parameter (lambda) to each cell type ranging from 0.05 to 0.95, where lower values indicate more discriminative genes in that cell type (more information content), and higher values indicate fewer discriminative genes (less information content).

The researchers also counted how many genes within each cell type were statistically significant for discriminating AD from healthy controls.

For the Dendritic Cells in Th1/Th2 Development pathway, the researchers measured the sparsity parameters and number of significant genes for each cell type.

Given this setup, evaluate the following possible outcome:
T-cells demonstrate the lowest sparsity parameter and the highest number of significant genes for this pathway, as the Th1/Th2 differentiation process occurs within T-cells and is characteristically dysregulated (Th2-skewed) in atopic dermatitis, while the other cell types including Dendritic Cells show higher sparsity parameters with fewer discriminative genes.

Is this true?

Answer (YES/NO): YES